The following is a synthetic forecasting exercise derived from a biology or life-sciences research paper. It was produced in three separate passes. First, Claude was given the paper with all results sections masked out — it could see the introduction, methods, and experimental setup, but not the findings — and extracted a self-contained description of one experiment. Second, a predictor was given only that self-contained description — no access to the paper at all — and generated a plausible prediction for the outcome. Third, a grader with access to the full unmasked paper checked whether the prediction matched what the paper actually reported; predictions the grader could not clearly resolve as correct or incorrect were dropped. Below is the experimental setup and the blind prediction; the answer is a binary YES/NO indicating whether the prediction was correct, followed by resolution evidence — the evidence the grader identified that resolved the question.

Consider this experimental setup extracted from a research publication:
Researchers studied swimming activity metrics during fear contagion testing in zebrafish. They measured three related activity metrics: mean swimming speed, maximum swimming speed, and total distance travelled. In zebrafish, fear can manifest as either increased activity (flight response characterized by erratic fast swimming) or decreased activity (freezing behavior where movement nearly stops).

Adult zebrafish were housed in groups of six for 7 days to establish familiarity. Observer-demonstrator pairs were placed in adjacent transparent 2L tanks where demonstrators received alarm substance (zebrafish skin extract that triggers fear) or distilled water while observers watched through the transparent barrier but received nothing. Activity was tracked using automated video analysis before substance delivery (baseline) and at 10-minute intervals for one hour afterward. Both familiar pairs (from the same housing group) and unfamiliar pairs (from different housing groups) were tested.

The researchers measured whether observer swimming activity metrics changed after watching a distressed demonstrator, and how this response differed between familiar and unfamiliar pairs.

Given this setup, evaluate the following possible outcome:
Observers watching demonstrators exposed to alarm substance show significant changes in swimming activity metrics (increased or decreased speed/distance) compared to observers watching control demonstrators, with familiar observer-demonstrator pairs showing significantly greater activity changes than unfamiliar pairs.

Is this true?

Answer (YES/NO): NO